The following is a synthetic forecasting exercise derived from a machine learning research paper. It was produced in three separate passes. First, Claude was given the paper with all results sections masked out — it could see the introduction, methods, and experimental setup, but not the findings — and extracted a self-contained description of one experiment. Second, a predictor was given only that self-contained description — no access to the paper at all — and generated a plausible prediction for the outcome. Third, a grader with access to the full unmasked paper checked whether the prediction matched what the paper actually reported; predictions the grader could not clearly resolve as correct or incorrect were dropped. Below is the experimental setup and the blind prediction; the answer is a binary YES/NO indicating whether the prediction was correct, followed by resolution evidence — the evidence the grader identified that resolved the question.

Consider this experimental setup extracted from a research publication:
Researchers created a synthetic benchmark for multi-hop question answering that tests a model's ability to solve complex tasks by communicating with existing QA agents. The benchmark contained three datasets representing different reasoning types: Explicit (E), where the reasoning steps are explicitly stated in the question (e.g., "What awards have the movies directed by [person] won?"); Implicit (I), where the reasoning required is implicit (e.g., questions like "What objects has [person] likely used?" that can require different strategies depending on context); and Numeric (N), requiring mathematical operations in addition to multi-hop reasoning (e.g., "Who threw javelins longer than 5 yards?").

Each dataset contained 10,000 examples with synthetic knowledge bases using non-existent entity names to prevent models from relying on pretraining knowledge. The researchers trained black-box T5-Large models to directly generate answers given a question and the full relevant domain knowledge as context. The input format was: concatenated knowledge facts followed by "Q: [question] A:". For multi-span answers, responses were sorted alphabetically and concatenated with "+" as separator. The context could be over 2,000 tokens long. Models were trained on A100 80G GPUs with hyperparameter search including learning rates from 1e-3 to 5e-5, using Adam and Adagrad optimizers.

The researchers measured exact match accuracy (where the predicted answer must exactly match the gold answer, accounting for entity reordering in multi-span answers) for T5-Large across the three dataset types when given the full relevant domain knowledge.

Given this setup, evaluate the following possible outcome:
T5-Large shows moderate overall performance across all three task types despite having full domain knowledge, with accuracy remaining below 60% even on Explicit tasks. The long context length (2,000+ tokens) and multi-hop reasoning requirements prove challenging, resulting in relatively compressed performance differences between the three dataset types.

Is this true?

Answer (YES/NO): NO